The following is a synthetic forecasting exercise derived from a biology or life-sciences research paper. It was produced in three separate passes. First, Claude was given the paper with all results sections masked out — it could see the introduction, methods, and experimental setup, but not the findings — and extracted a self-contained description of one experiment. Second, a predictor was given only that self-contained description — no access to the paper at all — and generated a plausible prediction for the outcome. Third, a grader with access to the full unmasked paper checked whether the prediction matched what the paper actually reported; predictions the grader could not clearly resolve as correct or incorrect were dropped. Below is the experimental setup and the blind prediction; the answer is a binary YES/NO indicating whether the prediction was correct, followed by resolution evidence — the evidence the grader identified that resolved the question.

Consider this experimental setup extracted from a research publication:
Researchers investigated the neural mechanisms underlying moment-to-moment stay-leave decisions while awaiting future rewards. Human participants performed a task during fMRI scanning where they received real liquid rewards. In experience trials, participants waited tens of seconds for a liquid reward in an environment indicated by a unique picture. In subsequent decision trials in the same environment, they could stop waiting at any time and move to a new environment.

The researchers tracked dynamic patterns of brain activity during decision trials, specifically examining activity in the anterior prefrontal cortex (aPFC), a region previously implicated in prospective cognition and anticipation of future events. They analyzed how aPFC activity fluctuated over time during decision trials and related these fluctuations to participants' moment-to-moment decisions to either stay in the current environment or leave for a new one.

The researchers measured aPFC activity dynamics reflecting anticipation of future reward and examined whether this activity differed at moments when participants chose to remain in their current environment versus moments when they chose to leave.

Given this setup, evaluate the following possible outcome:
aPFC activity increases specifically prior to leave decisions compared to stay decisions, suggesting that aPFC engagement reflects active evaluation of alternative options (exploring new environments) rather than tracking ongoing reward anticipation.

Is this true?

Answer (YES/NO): NO